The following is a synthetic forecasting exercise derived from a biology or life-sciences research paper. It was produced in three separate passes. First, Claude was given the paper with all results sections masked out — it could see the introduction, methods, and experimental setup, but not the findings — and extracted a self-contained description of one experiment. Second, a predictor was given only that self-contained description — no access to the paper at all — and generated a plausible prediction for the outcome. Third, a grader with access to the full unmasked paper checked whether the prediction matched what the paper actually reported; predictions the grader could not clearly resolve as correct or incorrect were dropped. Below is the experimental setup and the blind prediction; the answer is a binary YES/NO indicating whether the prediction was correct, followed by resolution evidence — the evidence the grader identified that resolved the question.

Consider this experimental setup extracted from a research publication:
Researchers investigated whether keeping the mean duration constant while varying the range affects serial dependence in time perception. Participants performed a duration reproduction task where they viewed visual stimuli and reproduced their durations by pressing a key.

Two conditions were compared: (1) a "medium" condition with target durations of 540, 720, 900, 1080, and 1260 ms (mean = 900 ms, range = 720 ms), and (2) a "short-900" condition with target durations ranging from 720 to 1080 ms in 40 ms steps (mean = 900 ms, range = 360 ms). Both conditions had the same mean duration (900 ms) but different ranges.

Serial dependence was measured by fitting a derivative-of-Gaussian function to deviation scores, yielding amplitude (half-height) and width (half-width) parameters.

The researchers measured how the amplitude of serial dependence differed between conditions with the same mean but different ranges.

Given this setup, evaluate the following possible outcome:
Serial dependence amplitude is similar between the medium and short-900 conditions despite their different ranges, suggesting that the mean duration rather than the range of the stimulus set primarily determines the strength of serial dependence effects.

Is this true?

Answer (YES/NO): NO